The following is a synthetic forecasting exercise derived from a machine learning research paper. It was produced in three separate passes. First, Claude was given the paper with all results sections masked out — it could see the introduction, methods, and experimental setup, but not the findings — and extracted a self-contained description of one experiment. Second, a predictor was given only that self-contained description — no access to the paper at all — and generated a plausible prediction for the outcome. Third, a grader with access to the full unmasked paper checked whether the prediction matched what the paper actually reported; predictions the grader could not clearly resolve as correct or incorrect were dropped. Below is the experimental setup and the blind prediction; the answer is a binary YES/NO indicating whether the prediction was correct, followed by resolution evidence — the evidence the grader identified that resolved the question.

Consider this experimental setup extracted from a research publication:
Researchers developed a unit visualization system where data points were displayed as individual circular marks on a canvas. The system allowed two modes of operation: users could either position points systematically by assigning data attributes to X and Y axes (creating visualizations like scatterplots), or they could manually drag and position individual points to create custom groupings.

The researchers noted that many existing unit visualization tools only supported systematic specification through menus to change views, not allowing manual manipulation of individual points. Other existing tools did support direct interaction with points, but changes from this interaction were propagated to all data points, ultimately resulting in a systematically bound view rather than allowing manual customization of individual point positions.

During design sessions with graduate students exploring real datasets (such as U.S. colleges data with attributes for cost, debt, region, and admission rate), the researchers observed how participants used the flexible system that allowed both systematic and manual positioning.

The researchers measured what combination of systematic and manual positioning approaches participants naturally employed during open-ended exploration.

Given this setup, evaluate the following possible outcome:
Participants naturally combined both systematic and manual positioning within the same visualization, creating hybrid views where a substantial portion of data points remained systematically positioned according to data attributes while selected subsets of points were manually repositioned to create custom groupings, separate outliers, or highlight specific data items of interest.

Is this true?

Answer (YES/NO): YES